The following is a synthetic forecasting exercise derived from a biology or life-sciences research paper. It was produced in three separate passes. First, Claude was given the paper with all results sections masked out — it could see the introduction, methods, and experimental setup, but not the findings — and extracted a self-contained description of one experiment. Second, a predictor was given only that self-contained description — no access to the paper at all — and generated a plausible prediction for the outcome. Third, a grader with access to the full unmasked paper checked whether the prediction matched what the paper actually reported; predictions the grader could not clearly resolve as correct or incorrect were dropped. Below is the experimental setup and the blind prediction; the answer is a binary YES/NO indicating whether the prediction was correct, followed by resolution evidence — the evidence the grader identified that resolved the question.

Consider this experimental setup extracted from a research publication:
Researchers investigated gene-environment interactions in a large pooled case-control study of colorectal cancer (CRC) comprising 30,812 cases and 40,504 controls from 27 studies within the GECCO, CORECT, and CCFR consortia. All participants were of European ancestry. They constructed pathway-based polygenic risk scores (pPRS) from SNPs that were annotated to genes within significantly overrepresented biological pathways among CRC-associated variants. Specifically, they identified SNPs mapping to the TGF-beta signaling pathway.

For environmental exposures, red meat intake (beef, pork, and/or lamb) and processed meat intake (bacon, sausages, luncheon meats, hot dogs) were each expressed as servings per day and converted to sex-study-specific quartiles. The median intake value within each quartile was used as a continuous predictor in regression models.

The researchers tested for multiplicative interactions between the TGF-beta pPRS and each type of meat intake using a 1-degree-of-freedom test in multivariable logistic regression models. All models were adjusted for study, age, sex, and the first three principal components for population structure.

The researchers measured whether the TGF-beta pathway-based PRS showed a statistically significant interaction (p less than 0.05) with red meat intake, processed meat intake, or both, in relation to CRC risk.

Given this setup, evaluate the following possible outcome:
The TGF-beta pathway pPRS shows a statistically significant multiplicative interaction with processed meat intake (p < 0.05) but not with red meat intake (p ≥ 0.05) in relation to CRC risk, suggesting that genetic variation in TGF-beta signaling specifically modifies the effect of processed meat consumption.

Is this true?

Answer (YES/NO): NO